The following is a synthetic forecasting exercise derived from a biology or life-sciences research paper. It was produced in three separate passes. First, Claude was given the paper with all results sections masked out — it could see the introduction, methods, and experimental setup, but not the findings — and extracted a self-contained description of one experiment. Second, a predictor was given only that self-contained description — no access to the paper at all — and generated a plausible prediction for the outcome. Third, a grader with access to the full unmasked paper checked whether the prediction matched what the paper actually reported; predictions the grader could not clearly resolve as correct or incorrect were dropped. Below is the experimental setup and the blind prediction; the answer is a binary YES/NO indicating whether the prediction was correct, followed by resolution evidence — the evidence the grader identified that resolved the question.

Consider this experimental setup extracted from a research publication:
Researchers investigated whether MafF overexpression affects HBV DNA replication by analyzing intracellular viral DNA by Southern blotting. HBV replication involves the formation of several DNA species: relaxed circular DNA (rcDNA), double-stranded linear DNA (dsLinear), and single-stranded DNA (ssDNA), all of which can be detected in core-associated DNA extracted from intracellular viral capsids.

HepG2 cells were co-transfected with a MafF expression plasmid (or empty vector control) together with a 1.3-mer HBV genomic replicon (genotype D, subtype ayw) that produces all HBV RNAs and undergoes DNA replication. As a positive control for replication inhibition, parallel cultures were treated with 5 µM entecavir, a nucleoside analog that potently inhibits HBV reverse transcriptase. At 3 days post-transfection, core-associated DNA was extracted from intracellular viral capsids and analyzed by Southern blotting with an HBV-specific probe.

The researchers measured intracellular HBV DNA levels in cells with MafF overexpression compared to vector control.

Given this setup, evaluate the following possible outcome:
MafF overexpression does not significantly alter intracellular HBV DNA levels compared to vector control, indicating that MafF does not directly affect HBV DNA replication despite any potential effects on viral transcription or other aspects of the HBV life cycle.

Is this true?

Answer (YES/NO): NO